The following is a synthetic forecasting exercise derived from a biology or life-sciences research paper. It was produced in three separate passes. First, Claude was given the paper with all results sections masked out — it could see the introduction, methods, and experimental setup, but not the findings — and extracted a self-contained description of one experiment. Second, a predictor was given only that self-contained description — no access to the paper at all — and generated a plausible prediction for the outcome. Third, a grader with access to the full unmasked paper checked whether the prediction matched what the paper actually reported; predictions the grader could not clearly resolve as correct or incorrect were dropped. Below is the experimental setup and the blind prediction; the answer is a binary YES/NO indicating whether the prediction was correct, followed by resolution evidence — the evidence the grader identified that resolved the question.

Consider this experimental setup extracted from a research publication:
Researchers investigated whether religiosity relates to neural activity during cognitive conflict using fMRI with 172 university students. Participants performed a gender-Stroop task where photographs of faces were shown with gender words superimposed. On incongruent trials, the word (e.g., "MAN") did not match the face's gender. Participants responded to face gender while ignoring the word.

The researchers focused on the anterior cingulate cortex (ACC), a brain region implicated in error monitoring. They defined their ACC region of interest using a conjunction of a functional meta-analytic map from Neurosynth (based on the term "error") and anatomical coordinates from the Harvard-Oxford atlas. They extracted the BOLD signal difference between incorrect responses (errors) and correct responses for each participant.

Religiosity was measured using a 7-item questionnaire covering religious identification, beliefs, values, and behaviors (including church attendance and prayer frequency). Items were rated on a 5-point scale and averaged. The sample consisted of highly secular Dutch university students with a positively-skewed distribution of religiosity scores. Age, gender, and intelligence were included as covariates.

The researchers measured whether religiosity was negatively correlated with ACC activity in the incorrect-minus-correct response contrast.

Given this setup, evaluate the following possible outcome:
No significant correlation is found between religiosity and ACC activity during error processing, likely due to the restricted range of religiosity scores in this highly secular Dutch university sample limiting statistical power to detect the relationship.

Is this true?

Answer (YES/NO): NO